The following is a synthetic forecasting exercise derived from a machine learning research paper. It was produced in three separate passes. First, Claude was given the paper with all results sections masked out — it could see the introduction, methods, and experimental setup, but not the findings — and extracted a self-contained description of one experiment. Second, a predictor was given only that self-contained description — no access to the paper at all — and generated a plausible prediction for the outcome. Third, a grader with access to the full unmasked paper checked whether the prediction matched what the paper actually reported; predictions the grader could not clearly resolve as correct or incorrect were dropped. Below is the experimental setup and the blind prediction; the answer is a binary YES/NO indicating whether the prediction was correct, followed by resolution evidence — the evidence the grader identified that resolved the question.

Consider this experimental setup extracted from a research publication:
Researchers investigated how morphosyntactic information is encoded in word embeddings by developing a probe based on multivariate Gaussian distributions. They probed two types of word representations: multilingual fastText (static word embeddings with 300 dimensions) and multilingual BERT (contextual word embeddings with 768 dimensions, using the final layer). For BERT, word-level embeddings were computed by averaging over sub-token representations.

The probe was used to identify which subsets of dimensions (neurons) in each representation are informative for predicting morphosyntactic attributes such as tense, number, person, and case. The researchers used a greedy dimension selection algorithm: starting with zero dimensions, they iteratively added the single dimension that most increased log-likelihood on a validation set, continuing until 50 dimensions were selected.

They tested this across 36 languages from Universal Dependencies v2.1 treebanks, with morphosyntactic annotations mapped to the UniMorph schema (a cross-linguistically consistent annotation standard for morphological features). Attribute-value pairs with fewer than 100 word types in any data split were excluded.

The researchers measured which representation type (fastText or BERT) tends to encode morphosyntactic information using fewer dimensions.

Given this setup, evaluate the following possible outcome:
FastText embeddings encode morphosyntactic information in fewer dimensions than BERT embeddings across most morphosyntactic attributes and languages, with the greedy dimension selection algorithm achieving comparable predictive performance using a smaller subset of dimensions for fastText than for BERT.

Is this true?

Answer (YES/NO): YES